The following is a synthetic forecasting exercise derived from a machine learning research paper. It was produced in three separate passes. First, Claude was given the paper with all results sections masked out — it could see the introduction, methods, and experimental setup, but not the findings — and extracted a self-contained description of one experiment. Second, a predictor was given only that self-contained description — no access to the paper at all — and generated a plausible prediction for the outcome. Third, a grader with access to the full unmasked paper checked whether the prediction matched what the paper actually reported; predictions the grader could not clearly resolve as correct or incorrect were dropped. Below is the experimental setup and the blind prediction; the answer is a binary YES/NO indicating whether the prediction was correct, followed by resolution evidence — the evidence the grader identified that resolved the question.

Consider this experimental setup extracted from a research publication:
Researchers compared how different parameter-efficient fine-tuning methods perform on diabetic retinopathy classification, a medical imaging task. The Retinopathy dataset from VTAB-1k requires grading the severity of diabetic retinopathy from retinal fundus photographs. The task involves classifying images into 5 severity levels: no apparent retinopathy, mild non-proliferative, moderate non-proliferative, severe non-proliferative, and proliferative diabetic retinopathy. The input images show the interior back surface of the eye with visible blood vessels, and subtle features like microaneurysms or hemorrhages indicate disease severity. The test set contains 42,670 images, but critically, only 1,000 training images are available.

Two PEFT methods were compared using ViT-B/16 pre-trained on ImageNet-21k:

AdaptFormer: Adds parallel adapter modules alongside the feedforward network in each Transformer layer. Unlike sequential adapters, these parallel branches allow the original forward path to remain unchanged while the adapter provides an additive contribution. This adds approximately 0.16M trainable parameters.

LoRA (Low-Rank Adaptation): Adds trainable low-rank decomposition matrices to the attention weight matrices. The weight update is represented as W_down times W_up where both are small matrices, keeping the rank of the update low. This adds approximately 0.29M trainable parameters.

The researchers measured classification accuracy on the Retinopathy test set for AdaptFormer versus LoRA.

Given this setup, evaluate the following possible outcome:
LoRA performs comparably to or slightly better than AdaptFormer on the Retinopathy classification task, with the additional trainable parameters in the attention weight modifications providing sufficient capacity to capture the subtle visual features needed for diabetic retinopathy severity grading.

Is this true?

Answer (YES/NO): NO